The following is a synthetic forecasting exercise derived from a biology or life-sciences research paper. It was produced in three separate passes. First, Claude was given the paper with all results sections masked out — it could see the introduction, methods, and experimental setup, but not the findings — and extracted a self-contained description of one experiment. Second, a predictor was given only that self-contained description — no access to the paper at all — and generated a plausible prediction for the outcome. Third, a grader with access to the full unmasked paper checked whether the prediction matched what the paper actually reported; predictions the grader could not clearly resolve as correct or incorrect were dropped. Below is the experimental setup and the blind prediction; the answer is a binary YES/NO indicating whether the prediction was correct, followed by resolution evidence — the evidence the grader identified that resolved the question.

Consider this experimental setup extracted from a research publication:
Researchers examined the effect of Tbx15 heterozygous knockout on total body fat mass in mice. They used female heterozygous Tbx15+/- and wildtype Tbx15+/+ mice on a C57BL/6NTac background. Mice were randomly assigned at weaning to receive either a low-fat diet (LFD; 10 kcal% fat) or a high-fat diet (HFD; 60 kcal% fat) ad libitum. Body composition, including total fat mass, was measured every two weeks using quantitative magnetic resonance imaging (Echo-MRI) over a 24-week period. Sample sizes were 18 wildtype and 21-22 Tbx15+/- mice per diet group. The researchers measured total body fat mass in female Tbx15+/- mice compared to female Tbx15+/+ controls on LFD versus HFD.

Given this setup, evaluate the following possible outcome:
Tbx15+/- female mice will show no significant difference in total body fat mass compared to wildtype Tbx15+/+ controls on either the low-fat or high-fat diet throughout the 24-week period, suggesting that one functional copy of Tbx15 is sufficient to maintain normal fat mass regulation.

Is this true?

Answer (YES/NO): NO